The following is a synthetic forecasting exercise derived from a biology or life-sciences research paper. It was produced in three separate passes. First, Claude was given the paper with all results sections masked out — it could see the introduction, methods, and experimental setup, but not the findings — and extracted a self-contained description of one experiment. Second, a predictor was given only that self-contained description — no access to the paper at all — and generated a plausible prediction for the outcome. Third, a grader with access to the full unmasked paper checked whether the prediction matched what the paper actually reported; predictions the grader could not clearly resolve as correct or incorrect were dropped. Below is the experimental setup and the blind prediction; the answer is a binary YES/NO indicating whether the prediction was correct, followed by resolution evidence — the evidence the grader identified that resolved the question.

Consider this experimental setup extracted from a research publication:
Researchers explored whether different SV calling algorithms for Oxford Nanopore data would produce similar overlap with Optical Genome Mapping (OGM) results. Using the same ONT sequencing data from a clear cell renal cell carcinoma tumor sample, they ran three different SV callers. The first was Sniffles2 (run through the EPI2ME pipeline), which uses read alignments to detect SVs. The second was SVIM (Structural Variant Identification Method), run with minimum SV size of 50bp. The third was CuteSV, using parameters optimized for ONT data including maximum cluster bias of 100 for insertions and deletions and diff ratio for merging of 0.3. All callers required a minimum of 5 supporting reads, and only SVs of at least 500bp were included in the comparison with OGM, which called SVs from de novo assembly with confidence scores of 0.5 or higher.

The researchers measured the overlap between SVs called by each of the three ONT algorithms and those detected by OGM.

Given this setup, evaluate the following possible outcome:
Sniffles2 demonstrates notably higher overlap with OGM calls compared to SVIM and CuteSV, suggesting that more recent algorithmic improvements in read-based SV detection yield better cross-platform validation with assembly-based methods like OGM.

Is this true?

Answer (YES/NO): NO